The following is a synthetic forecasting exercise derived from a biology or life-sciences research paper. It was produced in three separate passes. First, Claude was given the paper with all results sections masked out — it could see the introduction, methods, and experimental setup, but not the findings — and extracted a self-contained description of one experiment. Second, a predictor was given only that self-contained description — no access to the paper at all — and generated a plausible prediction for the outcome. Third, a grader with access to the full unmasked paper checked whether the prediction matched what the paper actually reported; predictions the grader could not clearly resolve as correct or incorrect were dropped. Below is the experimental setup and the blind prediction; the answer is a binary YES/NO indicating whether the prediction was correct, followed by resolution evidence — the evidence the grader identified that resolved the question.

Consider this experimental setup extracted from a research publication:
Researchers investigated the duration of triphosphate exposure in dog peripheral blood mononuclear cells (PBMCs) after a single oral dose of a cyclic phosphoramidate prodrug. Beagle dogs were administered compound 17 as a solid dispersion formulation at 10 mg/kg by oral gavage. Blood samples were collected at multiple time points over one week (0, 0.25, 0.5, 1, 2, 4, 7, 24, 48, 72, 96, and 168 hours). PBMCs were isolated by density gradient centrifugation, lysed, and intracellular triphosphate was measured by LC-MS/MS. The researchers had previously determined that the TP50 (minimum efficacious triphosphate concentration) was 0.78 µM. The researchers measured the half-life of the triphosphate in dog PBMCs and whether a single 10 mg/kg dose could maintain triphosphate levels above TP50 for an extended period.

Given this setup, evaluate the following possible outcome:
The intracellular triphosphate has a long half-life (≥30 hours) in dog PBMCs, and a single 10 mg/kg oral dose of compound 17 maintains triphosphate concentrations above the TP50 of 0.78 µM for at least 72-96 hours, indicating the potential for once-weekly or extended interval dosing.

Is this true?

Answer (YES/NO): YES